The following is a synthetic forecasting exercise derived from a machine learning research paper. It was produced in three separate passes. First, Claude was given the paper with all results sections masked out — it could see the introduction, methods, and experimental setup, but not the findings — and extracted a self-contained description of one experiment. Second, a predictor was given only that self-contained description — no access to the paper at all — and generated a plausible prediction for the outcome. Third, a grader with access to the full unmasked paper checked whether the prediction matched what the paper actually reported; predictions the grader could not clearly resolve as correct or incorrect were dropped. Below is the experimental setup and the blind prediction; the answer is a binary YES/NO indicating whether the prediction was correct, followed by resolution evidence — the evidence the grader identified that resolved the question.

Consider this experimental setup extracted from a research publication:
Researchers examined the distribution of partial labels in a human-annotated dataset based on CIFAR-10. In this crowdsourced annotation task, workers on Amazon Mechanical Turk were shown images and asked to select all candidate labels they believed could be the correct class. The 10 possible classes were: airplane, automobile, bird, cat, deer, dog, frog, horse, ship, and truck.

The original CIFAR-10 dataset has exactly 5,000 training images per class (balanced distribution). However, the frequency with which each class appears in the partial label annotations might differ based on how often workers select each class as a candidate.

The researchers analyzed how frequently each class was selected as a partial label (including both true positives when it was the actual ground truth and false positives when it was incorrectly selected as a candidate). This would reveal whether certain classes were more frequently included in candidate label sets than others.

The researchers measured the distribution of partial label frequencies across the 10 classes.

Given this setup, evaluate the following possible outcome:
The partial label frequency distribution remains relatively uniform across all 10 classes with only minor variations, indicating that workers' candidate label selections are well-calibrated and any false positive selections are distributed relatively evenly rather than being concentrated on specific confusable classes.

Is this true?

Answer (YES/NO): NO